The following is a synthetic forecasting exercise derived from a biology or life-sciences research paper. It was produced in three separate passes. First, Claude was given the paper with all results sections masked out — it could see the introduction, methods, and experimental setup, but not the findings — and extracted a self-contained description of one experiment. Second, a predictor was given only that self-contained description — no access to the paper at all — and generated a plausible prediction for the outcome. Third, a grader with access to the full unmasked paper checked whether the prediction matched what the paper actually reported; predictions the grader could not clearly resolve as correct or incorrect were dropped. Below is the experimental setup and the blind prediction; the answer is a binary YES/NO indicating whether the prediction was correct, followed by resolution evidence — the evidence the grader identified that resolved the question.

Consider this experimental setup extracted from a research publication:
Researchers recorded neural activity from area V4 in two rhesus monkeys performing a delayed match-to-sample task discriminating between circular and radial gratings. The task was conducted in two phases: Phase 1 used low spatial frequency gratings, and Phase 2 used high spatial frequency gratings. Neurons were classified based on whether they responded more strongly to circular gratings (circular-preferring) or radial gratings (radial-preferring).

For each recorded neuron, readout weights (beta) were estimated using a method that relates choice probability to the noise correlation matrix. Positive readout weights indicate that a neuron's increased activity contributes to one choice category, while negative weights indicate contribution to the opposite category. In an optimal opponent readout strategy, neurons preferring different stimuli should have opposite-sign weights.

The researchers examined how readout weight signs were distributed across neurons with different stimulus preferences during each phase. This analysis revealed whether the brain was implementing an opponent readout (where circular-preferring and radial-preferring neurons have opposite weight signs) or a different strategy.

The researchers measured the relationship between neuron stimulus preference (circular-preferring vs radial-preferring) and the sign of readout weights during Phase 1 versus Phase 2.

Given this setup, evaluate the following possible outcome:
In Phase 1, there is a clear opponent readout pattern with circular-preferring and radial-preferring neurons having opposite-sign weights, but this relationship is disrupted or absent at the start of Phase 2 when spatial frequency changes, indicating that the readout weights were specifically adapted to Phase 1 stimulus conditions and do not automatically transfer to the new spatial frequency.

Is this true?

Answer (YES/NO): NO